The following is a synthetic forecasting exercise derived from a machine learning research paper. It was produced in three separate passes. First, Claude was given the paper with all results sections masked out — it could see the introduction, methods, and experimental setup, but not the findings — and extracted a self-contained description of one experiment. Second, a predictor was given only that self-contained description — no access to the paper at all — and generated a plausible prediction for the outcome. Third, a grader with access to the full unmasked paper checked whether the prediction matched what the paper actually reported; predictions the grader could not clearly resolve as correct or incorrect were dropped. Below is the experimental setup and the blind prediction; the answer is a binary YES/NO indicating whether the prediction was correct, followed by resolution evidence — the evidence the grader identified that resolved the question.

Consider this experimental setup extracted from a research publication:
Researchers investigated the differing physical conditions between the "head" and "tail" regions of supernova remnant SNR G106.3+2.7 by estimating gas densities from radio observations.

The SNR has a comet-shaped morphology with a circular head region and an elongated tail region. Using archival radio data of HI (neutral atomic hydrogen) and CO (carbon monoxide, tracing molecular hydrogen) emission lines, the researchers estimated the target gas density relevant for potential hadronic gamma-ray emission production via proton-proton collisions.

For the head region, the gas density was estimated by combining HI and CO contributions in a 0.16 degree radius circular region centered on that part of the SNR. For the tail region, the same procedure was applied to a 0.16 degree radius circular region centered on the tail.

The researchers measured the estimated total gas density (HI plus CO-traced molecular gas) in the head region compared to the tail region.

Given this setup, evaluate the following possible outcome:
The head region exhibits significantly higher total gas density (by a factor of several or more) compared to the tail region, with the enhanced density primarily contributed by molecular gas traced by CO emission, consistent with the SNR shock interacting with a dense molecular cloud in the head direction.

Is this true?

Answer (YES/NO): NO